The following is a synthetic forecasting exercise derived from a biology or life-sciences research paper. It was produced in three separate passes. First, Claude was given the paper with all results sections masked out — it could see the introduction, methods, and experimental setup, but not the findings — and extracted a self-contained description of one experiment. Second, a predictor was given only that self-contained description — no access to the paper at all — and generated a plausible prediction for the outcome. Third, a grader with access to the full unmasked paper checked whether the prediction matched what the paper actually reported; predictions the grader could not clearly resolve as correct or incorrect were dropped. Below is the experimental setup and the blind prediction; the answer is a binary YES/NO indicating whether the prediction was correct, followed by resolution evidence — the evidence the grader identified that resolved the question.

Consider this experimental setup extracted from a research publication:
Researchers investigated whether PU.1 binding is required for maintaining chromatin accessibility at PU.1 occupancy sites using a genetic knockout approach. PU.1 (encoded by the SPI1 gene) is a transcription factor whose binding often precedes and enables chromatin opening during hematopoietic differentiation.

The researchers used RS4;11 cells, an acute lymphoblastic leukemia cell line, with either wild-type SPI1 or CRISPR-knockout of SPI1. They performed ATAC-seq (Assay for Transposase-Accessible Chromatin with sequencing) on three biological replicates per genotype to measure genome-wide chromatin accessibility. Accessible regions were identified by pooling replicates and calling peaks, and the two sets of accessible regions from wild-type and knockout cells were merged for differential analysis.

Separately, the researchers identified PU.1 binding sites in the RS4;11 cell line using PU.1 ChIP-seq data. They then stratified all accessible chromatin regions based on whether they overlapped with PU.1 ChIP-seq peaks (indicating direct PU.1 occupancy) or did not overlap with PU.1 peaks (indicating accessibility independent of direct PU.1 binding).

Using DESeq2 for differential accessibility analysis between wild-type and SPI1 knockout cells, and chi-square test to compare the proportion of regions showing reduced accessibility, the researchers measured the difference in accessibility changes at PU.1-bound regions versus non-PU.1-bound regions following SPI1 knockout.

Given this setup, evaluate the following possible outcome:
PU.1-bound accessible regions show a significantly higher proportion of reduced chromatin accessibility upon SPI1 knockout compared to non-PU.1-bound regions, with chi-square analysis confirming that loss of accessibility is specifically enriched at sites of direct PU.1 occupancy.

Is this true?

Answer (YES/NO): YES